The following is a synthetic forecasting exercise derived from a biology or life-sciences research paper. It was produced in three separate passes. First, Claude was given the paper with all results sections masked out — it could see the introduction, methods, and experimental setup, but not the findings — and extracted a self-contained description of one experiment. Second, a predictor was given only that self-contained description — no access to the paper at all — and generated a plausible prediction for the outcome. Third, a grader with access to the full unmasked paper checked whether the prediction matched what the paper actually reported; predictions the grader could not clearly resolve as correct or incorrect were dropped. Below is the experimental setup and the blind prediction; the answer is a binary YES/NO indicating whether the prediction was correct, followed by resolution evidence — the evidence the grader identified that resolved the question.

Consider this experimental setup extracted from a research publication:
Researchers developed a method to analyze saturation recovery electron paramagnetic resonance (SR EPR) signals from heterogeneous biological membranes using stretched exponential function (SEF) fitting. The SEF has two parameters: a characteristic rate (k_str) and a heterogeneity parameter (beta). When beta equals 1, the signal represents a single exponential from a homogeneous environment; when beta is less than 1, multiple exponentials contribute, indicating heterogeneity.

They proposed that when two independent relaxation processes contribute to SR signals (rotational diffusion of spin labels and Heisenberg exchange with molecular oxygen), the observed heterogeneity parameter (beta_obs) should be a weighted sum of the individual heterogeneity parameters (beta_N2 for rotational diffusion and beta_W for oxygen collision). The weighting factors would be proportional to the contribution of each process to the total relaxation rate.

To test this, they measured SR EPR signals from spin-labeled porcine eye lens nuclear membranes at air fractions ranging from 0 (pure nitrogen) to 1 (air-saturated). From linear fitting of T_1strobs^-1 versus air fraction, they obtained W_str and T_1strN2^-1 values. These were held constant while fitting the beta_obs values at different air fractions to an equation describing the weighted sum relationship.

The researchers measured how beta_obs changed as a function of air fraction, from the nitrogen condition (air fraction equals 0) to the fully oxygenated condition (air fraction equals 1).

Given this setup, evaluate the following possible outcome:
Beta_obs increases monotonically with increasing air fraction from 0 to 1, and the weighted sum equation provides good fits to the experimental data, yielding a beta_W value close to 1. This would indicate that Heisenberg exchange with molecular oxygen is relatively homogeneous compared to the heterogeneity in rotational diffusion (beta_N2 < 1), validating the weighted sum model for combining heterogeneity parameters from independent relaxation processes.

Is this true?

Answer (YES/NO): NO